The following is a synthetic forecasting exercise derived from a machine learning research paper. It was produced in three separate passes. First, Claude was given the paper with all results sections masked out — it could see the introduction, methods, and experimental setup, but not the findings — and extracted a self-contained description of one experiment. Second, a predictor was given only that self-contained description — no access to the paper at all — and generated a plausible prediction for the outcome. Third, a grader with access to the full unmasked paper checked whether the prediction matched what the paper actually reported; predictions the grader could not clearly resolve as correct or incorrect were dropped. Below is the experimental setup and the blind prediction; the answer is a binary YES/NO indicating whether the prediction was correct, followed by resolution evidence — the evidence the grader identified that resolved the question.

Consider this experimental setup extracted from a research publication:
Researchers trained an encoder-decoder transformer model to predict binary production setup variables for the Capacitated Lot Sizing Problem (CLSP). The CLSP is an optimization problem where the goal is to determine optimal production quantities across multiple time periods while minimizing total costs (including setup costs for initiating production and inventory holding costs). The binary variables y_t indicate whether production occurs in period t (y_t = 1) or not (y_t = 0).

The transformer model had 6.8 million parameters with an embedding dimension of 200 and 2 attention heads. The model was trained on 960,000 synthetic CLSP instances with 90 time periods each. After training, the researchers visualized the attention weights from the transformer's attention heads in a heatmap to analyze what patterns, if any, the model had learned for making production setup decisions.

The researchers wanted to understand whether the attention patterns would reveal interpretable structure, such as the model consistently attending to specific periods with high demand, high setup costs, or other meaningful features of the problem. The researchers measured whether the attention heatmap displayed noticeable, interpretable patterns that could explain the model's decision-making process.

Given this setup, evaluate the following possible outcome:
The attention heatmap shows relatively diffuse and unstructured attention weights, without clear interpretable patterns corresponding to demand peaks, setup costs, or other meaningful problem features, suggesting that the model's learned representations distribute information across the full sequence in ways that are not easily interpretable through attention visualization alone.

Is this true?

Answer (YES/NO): YES